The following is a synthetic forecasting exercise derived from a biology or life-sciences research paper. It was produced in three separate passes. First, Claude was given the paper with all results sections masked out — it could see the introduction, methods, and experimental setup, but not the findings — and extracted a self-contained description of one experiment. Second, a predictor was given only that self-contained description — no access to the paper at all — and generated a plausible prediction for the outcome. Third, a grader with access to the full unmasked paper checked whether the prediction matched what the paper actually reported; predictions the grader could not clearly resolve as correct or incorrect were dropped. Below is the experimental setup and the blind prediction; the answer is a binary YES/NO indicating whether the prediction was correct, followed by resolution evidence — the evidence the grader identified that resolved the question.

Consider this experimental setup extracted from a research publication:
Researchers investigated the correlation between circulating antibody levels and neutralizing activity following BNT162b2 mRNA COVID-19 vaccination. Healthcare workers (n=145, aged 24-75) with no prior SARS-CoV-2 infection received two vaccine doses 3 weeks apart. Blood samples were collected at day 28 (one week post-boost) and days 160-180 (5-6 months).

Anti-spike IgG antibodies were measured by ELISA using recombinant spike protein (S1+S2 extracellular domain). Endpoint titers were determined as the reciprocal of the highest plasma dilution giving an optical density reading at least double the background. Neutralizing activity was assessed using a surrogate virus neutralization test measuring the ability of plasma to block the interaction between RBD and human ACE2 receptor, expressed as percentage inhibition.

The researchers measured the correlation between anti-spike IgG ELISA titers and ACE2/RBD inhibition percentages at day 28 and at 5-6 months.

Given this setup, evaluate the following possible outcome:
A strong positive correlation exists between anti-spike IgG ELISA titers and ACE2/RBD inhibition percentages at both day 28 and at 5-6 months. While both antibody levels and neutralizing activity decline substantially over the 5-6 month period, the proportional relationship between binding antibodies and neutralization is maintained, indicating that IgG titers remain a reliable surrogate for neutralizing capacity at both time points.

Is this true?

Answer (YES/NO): NO